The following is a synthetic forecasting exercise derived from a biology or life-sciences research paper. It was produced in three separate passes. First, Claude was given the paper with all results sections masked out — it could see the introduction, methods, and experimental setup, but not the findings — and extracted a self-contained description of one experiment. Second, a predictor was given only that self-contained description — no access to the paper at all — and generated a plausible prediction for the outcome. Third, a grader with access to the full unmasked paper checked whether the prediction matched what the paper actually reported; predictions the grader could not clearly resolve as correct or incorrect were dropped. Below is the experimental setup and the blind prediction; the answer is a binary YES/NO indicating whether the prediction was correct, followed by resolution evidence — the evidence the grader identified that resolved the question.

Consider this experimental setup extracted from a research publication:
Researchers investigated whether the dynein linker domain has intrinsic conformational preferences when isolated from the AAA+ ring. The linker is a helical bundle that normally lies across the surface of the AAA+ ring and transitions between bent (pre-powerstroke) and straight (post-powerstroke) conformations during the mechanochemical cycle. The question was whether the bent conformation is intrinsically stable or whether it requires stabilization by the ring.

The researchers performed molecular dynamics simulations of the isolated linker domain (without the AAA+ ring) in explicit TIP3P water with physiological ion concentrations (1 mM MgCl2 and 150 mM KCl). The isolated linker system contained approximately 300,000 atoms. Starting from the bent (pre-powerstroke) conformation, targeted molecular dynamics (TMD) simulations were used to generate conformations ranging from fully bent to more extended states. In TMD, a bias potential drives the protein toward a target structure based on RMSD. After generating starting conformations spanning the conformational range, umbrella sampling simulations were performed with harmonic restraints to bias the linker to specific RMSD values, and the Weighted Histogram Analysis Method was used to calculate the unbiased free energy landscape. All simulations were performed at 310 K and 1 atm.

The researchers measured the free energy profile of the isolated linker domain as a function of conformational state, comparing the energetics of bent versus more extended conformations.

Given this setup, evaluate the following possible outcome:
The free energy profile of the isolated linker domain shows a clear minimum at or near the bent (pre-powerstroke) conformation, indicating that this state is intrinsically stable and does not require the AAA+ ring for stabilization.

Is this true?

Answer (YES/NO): NO